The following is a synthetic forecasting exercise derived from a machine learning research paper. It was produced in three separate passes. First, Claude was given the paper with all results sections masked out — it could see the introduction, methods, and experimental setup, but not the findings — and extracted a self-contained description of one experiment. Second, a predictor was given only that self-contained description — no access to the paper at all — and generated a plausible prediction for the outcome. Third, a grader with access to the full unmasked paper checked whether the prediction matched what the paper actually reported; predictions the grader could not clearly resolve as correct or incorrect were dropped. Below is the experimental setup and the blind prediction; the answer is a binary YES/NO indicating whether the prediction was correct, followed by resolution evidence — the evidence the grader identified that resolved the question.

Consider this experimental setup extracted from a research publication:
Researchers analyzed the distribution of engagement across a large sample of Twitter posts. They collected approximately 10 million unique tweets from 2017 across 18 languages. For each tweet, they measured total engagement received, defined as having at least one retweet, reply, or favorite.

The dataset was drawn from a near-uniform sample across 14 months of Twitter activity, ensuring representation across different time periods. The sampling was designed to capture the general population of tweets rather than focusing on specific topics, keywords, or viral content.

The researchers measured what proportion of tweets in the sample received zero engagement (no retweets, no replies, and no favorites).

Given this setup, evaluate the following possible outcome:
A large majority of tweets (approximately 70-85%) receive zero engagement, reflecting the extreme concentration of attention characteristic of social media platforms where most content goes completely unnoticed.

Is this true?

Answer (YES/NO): NO